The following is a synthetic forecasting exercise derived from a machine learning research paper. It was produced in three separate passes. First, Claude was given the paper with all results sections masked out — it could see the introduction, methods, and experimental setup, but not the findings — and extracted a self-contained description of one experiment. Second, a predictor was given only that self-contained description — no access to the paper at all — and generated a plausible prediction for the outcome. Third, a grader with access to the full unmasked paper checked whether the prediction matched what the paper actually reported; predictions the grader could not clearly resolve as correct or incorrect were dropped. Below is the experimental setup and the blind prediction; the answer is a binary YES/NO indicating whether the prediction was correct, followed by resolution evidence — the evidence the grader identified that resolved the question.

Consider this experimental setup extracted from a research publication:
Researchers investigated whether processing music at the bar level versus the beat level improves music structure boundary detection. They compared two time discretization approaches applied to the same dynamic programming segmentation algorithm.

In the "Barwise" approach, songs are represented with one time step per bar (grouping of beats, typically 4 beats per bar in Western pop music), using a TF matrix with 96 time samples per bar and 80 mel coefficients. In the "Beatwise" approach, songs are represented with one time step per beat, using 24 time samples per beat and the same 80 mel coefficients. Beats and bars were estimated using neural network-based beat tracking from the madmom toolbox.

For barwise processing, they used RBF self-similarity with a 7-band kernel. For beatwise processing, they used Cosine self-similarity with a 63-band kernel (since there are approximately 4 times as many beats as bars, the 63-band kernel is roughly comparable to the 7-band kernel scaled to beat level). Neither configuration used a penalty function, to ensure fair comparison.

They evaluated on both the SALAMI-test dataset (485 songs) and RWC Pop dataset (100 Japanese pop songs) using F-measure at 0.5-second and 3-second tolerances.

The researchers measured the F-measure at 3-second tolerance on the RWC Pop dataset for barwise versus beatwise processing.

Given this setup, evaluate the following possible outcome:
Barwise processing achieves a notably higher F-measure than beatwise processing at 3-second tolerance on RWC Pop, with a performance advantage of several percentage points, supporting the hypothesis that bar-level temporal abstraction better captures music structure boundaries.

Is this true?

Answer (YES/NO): YES